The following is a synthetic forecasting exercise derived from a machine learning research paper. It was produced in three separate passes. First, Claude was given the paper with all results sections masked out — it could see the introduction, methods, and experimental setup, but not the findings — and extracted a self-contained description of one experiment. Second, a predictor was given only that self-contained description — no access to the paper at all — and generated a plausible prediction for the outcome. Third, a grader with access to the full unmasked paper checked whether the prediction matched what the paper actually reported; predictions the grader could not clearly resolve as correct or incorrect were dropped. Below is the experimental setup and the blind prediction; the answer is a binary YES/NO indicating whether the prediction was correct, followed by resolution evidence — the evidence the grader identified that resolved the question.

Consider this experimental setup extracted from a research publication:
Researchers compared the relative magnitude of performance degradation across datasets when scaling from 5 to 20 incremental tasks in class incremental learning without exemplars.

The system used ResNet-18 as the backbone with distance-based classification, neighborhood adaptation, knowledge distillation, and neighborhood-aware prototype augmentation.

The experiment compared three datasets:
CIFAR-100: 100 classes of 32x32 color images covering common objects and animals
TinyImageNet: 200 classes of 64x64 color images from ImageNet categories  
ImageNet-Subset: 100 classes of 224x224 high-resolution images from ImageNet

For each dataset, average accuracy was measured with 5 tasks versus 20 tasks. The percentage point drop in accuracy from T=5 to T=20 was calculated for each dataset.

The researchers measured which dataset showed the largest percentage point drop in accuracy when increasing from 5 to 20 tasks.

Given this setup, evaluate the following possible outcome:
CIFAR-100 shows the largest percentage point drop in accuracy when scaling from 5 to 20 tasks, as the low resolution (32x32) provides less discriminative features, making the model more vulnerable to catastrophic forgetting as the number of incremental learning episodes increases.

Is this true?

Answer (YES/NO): NO